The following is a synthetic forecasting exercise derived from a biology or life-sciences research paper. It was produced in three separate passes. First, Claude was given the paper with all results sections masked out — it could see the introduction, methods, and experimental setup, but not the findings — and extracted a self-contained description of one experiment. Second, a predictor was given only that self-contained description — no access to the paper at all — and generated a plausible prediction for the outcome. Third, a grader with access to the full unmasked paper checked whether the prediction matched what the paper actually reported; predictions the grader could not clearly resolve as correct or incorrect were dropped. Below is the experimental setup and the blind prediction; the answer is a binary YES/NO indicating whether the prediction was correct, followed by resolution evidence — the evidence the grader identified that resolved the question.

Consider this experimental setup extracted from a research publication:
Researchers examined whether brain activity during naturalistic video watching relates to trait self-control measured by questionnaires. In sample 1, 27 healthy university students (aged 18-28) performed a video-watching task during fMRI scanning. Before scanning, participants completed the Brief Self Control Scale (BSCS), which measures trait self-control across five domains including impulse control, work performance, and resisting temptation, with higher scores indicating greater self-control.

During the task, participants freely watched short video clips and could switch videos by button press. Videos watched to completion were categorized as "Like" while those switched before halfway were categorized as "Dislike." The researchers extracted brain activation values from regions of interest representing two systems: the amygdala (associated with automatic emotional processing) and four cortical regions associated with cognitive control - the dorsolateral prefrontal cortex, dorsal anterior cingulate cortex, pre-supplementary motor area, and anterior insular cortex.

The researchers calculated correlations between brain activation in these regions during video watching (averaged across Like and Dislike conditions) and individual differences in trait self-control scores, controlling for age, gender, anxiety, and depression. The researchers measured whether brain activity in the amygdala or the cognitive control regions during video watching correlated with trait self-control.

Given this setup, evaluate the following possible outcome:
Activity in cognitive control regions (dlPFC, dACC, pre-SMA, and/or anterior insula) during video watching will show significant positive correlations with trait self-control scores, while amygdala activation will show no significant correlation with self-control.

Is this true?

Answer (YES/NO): YES